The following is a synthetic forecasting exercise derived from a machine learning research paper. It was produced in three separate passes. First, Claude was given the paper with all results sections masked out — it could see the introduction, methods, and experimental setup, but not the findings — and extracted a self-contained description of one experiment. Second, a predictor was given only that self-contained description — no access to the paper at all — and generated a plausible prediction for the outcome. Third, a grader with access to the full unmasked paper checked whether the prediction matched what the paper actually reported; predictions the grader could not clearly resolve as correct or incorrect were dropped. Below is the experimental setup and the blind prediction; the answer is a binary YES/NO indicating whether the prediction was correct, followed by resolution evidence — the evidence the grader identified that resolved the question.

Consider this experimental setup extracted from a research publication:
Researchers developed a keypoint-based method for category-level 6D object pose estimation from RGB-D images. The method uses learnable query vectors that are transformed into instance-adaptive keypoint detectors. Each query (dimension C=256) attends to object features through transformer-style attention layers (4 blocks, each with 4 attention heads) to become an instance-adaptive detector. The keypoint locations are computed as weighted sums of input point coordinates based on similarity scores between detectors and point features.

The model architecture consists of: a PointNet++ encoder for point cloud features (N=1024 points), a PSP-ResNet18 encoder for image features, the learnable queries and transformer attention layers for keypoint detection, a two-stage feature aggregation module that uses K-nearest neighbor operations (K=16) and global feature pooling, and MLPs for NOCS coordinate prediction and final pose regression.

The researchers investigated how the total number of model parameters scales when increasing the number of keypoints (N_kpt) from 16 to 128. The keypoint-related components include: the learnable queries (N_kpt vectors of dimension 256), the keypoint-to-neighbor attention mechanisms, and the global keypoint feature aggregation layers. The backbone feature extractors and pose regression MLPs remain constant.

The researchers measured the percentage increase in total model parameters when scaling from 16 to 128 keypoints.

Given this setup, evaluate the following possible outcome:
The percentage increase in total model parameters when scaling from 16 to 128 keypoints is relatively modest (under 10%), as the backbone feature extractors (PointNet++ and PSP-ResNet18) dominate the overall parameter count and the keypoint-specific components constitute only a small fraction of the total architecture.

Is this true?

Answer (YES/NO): YES